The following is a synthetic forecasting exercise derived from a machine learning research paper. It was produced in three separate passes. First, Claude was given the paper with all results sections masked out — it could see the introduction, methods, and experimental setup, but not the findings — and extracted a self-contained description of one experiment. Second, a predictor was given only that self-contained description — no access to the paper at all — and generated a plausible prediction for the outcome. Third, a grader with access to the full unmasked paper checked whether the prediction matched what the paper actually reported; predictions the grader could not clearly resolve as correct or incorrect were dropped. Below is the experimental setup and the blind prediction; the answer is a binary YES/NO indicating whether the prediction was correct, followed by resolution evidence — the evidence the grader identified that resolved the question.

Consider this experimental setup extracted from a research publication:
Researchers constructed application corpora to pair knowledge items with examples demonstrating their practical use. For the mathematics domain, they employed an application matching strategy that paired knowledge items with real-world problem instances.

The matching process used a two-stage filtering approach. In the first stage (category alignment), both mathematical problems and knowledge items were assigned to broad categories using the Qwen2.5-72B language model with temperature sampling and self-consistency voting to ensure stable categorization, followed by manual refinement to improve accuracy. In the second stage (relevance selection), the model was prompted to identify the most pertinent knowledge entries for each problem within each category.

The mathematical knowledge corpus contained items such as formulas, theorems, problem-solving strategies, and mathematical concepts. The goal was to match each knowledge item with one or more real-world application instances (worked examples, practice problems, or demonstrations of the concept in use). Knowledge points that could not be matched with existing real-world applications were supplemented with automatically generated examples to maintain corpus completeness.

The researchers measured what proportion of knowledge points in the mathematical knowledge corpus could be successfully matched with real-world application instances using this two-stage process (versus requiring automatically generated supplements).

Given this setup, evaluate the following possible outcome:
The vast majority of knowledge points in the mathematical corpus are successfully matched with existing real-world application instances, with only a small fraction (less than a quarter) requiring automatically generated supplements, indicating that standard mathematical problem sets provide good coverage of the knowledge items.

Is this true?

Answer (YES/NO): YES